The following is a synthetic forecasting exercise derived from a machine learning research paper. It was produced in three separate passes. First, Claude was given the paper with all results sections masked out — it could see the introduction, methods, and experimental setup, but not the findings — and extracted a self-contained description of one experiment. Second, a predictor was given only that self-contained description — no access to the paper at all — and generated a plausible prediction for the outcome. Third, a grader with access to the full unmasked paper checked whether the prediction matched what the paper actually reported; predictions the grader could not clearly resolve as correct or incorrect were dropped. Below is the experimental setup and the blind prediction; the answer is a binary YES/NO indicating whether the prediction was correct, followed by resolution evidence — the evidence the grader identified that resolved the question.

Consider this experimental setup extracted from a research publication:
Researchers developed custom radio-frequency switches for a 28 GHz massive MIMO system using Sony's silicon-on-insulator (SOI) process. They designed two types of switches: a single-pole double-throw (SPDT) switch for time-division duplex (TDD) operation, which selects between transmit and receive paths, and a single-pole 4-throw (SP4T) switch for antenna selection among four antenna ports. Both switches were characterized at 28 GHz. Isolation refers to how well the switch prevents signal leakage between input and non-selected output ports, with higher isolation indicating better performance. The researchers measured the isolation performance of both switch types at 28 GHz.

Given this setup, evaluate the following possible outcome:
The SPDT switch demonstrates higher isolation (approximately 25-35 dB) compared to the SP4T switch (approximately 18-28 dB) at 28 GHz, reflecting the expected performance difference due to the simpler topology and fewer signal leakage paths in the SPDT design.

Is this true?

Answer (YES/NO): YES